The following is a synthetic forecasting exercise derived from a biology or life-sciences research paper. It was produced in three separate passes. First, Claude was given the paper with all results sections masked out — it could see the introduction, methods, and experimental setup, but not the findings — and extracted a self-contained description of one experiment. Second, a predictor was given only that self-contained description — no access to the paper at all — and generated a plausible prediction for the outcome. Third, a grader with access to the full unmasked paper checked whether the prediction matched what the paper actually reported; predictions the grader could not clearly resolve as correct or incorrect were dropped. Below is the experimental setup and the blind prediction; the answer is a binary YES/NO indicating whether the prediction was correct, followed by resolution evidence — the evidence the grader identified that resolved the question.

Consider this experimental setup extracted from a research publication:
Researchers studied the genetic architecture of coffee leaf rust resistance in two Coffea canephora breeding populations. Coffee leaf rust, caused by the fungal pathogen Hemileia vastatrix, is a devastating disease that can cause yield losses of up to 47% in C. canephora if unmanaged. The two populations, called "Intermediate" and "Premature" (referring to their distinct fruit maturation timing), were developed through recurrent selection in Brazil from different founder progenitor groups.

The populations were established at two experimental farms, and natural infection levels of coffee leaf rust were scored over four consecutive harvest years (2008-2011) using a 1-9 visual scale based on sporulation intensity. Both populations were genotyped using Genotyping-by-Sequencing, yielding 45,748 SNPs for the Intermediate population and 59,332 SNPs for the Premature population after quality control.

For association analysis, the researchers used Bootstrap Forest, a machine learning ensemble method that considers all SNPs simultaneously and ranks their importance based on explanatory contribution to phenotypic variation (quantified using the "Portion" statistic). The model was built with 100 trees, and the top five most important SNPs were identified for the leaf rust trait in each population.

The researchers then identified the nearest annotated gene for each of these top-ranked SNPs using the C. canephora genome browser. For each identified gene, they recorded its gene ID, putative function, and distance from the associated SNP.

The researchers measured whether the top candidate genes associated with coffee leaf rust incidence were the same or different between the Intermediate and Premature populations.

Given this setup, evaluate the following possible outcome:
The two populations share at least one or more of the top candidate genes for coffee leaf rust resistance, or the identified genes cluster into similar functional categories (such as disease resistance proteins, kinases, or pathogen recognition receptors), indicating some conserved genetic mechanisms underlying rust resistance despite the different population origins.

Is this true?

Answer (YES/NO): NO